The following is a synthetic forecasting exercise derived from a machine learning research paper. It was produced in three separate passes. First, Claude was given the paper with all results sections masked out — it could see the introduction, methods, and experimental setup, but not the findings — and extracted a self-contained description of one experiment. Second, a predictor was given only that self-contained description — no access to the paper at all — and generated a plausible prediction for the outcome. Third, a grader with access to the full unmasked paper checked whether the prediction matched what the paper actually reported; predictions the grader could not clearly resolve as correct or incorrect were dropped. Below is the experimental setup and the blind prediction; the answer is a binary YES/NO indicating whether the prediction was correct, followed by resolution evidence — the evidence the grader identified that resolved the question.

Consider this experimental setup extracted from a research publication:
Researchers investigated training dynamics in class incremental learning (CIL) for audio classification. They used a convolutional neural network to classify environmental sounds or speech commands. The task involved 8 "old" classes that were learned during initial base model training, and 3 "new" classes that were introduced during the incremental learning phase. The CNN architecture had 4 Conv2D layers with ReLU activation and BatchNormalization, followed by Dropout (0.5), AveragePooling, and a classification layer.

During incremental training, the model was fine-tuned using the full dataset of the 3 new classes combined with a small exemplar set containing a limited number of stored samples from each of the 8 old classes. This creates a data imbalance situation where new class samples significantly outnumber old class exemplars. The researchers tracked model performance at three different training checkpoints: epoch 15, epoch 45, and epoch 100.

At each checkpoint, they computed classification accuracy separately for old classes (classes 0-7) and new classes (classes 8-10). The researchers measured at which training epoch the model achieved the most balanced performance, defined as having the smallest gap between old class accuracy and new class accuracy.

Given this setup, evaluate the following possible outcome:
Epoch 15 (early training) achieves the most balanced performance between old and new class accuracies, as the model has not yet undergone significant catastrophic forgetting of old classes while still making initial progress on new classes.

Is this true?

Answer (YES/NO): NO